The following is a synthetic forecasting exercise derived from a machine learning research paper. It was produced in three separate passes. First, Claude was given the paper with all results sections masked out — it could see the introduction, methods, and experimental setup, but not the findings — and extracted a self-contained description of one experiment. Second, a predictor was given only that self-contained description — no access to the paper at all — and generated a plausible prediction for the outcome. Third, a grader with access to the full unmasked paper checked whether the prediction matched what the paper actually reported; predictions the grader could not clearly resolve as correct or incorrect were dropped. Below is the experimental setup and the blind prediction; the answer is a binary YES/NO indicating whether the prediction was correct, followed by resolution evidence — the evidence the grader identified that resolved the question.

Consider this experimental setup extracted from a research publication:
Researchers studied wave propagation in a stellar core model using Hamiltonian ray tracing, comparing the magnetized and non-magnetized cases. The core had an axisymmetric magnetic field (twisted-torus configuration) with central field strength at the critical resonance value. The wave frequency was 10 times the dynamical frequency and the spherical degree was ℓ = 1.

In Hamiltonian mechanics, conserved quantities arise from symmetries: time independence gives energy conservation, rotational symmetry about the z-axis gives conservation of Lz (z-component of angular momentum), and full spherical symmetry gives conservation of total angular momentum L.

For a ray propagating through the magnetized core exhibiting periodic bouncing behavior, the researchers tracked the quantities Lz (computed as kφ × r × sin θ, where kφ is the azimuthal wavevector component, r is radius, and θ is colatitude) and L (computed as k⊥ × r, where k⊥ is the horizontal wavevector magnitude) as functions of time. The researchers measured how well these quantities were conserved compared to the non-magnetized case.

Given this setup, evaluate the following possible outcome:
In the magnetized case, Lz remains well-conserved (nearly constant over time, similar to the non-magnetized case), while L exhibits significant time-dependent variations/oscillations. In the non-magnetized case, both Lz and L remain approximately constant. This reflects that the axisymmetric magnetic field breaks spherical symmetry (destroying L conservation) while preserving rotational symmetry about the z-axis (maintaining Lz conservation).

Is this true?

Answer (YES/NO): YES